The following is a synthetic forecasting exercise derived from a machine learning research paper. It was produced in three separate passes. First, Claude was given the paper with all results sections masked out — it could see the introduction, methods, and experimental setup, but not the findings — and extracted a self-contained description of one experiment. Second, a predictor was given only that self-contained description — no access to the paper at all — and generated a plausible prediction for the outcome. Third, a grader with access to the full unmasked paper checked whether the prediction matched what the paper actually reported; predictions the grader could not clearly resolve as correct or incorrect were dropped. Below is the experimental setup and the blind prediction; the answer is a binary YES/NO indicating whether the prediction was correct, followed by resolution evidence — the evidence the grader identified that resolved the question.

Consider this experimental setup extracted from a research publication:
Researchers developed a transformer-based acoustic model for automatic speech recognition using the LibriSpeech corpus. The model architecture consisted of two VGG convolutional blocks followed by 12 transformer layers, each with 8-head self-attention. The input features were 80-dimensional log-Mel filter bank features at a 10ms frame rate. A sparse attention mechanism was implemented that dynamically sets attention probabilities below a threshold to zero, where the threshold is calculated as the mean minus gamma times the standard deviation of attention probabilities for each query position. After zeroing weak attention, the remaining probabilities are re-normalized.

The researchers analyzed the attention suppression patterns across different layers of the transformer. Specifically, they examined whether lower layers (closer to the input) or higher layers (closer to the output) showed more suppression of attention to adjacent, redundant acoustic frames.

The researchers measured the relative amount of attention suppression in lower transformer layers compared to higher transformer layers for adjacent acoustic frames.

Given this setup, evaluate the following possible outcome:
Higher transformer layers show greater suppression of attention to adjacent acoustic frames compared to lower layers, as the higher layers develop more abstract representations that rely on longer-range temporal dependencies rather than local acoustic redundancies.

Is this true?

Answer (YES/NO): NO